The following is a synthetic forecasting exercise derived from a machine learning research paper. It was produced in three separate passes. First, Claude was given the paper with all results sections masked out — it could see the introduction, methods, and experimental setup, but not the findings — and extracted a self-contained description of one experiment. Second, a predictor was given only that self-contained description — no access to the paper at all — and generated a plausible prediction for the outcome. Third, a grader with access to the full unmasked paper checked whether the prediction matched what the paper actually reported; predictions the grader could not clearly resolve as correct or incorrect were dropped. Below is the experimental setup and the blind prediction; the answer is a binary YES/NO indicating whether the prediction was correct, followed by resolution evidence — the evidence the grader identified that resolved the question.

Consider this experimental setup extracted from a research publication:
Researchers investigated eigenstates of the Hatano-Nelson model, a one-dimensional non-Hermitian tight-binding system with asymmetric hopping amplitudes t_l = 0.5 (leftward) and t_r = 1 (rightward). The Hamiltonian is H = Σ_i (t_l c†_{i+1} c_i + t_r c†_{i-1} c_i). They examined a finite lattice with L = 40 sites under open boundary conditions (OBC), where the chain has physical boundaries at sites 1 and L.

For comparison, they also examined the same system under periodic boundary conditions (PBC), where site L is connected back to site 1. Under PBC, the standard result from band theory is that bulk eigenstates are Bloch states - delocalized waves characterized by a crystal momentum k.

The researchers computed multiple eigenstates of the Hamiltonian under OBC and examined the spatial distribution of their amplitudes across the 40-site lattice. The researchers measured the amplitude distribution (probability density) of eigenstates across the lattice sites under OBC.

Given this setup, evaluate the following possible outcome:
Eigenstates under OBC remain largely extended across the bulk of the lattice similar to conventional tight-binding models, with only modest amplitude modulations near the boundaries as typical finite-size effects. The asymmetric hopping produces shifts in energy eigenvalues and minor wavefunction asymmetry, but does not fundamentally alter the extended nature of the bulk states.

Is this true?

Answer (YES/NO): NO